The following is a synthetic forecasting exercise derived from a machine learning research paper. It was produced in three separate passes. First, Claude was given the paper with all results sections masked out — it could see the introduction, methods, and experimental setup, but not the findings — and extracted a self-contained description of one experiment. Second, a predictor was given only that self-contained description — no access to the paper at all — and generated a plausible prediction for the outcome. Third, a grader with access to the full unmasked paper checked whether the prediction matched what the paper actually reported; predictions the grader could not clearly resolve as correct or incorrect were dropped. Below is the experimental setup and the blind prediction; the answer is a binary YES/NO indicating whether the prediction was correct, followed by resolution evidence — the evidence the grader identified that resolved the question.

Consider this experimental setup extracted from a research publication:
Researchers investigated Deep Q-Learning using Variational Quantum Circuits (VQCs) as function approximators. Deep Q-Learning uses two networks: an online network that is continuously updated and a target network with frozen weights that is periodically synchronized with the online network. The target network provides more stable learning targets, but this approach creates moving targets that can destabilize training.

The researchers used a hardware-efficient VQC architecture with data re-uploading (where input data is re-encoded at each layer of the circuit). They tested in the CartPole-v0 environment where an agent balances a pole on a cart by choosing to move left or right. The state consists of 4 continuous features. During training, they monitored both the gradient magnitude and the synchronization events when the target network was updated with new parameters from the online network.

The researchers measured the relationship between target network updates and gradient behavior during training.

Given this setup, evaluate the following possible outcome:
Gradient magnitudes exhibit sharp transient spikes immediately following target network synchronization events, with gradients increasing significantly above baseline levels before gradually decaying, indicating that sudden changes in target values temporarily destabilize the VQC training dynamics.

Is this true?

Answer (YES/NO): YES